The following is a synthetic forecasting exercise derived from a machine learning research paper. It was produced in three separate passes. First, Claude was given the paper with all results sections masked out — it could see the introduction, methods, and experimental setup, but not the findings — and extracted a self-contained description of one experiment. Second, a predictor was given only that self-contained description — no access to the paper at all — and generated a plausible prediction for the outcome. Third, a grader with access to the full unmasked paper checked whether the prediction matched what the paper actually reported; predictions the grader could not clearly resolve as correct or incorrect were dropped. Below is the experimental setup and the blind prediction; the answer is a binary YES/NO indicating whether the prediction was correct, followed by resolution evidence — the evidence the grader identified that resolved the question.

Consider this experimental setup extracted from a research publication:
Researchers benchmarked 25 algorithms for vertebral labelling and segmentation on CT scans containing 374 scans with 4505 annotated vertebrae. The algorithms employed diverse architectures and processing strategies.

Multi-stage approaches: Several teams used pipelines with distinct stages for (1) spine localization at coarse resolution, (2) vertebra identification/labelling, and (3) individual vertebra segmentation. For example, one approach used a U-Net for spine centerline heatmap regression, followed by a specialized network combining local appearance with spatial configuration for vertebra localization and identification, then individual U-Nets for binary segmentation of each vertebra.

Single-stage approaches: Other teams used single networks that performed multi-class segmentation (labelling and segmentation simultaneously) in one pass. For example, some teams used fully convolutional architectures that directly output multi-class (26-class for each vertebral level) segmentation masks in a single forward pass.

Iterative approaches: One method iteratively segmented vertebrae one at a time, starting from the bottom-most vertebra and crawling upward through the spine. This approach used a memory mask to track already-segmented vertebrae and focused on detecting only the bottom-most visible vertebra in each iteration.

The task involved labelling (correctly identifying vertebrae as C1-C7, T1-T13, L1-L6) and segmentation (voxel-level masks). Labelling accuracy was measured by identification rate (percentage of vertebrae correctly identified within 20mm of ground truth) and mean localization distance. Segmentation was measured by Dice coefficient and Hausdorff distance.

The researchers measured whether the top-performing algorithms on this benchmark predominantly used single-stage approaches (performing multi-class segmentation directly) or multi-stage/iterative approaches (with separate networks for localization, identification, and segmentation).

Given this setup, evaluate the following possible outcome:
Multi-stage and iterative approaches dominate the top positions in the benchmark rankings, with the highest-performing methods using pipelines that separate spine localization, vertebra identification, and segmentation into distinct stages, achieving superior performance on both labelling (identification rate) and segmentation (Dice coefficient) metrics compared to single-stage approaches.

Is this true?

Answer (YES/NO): NO